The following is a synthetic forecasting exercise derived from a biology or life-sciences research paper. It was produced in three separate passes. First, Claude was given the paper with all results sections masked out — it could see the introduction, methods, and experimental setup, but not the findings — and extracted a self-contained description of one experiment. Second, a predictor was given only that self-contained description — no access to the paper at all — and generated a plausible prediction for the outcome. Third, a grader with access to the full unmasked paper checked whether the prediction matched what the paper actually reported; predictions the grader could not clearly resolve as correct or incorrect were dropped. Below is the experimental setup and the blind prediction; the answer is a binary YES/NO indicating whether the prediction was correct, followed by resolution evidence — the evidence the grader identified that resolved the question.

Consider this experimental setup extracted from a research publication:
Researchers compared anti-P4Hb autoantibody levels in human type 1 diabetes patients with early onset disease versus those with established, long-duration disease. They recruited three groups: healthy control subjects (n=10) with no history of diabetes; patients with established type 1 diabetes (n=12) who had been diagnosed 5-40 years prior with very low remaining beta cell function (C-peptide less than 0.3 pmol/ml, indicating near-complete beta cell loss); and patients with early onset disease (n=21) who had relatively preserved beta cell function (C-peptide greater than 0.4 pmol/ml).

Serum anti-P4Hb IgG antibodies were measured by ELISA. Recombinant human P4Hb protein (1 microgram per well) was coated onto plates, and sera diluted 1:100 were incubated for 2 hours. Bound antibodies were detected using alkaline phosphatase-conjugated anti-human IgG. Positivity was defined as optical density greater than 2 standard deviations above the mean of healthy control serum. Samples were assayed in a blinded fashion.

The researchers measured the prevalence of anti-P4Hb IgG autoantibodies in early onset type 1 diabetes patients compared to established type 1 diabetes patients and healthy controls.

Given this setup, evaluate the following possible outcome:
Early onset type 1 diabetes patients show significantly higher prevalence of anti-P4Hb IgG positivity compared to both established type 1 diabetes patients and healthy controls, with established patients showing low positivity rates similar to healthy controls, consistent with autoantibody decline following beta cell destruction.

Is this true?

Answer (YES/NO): NO